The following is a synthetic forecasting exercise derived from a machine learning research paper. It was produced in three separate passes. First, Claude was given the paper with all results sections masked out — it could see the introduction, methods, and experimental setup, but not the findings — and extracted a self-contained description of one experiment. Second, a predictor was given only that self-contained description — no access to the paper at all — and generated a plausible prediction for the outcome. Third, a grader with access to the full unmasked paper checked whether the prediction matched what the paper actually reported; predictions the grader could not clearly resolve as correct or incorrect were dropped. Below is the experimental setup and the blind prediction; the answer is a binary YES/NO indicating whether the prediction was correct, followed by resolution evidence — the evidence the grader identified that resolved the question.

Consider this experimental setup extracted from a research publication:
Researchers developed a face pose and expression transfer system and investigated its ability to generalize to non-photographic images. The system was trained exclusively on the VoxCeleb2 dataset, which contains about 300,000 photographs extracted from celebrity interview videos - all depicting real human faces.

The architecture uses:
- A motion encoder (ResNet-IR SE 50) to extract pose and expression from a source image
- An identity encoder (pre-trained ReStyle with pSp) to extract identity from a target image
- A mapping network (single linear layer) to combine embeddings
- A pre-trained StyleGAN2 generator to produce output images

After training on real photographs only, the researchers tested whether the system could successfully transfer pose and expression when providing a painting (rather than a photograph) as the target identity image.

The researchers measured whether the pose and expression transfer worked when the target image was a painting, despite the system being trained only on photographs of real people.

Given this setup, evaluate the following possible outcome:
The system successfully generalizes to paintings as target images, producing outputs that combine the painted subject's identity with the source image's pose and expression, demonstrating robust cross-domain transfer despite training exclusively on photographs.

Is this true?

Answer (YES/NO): YES